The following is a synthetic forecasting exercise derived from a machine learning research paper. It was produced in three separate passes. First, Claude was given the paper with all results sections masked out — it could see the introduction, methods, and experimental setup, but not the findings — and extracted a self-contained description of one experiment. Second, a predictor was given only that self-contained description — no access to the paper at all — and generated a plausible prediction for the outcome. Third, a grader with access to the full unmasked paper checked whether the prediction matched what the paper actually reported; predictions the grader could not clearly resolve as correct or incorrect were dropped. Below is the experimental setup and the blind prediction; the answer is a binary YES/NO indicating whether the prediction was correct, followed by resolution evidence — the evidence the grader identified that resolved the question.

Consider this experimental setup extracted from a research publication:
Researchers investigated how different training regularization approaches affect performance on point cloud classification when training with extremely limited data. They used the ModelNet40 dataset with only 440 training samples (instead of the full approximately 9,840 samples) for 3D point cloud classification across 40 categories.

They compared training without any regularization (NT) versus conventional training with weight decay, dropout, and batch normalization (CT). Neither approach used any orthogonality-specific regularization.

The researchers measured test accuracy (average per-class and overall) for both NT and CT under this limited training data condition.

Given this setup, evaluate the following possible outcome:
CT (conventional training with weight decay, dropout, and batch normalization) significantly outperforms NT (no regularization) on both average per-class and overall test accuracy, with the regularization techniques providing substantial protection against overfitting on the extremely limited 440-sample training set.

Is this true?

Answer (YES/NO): YES